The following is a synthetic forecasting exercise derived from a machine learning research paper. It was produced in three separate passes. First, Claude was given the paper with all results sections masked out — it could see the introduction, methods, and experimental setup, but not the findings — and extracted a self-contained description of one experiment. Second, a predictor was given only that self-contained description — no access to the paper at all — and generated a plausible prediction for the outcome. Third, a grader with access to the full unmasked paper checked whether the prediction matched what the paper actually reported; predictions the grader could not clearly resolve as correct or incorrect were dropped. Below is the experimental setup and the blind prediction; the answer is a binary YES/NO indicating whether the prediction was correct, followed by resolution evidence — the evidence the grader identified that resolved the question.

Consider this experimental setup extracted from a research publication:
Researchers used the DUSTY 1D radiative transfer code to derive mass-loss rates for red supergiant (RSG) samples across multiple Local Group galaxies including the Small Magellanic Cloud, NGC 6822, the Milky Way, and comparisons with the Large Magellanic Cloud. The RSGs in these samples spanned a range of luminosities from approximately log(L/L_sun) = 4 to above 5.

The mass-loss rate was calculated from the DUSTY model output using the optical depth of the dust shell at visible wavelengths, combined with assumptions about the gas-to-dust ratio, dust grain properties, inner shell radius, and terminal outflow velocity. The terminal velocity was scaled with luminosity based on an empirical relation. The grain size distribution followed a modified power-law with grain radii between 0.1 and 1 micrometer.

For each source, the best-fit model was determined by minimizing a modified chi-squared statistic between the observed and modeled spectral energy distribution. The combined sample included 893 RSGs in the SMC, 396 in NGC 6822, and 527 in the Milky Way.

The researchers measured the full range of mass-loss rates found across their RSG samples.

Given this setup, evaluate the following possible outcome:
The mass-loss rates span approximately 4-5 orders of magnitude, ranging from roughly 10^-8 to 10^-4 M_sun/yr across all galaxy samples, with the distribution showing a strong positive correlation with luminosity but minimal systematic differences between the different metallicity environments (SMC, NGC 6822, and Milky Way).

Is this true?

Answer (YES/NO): NO